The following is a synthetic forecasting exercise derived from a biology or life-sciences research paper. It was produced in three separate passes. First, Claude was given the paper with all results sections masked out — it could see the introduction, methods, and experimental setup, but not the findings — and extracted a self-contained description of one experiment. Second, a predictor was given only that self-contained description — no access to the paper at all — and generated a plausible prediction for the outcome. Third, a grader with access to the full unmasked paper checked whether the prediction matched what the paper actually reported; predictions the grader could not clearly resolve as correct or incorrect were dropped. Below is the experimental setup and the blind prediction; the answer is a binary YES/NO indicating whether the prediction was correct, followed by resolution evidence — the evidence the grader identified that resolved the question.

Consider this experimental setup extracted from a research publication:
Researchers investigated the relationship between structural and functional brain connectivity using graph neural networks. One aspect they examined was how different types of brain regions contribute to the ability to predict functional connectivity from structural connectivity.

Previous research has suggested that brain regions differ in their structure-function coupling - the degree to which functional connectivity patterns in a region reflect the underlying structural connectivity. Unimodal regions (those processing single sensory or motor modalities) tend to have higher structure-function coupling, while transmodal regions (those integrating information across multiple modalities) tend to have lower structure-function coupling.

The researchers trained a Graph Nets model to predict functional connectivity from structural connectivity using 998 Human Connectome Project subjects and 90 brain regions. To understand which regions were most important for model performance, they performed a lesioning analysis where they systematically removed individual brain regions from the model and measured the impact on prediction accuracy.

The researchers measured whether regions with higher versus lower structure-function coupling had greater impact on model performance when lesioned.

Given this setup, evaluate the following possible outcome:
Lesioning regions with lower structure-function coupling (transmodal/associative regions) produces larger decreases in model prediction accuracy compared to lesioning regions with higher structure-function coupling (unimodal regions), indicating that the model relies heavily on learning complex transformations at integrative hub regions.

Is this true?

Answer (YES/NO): NO